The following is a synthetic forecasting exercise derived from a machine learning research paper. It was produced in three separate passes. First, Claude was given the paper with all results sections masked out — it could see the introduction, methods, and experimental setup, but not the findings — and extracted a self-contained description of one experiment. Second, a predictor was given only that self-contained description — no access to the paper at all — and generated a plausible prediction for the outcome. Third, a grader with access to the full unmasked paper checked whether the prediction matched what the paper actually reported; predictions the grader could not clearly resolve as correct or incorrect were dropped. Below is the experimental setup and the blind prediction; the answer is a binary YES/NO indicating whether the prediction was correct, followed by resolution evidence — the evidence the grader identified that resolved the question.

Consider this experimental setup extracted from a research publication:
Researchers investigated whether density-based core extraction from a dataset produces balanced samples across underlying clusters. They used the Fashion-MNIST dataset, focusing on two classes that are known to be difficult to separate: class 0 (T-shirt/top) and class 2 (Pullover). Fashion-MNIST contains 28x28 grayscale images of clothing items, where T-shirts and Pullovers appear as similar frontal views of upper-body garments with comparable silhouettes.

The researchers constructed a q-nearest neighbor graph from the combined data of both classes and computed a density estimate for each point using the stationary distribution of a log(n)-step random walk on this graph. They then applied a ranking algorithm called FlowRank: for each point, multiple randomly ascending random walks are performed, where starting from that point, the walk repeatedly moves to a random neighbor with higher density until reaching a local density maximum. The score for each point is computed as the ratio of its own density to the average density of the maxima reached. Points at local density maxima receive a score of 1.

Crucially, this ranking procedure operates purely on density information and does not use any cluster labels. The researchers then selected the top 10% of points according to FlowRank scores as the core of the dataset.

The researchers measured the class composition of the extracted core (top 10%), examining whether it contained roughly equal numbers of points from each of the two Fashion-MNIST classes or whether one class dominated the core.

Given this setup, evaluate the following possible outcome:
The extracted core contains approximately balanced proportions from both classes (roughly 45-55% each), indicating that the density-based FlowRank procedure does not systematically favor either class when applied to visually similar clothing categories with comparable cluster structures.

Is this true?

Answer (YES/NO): YES